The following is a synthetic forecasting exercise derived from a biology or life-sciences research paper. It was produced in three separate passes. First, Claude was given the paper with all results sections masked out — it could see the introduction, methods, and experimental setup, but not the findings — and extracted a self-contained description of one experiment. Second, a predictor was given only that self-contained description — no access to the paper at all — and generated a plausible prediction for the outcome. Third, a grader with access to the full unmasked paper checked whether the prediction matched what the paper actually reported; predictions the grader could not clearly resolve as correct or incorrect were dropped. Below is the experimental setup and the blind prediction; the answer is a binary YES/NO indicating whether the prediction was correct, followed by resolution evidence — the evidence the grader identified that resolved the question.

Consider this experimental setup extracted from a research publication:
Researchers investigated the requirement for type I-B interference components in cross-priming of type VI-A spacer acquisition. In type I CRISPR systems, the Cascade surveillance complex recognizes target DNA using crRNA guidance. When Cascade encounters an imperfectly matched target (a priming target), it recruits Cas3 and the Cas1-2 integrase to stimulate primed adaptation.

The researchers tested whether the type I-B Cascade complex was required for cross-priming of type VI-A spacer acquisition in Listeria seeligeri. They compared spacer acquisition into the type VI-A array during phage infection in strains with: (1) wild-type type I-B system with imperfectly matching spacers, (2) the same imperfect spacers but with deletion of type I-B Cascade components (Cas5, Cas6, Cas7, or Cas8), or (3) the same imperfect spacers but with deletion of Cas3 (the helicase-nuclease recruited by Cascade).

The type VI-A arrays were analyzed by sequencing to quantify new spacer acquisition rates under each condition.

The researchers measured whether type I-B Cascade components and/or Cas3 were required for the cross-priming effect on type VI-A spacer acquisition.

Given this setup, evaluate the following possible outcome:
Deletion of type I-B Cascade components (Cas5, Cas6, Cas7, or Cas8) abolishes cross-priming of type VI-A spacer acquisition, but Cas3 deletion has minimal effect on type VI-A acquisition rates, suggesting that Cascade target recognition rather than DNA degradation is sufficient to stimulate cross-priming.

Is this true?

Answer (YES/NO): NO